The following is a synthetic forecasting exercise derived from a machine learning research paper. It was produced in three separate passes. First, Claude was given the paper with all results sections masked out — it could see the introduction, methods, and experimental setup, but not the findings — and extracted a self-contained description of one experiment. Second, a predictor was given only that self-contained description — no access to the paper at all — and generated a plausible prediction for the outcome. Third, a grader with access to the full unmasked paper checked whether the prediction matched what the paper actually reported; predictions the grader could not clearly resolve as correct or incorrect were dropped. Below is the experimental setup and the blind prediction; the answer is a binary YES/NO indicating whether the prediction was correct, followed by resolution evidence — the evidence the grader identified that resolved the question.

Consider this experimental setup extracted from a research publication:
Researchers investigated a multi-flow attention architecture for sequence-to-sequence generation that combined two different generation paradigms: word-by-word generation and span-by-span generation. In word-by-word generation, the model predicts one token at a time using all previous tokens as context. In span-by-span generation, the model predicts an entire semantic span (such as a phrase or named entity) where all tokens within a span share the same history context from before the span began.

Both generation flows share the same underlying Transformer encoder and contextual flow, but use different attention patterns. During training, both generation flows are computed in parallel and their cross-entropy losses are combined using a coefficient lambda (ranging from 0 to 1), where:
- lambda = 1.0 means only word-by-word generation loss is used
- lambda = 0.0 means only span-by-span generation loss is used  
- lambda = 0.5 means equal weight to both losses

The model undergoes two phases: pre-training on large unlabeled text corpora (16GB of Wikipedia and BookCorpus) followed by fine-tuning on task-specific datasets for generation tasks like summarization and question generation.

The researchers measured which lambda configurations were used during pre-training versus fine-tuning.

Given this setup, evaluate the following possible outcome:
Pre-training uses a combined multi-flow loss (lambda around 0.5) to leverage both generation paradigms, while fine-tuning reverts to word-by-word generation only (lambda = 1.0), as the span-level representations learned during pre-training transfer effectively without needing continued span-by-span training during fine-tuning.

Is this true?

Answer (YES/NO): YES